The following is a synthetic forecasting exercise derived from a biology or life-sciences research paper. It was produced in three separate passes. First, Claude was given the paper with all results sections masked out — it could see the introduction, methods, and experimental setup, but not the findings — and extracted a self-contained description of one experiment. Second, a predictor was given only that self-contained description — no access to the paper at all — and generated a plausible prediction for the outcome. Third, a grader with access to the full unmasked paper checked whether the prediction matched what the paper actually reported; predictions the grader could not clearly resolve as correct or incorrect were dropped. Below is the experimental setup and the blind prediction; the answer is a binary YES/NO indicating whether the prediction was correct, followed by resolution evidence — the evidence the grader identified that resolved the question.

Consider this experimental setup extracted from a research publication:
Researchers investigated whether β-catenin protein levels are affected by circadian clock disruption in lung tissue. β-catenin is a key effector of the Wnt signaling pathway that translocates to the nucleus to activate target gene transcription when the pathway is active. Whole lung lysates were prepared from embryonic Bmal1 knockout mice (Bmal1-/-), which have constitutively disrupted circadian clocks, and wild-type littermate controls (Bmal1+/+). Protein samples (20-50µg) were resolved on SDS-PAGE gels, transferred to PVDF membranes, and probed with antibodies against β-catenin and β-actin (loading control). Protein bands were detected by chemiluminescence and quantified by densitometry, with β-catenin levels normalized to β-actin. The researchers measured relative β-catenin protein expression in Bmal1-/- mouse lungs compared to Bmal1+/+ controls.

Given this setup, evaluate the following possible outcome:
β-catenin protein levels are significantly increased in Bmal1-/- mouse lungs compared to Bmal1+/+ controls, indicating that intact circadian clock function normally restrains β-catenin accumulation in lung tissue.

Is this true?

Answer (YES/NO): NO